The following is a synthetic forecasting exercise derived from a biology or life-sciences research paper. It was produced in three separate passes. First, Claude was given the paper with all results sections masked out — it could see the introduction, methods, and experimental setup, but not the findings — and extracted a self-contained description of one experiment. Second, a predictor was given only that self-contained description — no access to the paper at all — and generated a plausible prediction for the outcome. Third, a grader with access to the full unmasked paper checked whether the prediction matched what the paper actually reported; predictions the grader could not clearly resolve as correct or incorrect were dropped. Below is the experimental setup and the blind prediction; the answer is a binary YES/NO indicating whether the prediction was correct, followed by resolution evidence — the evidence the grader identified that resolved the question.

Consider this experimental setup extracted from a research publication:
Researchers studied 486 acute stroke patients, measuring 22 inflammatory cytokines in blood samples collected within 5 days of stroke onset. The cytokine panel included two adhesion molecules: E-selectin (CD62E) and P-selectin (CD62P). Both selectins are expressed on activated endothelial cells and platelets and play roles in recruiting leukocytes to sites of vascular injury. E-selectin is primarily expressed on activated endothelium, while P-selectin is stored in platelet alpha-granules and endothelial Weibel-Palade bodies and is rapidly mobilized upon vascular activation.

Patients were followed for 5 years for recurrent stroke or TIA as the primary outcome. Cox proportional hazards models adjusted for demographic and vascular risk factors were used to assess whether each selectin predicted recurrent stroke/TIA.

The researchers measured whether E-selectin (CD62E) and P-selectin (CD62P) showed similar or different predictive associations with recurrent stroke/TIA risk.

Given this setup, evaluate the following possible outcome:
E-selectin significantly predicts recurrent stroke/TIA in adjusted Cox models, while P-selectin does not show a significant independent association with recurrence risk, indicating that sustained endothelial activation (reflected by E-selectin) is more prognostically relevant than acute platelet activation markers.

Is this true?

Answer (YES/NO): YES